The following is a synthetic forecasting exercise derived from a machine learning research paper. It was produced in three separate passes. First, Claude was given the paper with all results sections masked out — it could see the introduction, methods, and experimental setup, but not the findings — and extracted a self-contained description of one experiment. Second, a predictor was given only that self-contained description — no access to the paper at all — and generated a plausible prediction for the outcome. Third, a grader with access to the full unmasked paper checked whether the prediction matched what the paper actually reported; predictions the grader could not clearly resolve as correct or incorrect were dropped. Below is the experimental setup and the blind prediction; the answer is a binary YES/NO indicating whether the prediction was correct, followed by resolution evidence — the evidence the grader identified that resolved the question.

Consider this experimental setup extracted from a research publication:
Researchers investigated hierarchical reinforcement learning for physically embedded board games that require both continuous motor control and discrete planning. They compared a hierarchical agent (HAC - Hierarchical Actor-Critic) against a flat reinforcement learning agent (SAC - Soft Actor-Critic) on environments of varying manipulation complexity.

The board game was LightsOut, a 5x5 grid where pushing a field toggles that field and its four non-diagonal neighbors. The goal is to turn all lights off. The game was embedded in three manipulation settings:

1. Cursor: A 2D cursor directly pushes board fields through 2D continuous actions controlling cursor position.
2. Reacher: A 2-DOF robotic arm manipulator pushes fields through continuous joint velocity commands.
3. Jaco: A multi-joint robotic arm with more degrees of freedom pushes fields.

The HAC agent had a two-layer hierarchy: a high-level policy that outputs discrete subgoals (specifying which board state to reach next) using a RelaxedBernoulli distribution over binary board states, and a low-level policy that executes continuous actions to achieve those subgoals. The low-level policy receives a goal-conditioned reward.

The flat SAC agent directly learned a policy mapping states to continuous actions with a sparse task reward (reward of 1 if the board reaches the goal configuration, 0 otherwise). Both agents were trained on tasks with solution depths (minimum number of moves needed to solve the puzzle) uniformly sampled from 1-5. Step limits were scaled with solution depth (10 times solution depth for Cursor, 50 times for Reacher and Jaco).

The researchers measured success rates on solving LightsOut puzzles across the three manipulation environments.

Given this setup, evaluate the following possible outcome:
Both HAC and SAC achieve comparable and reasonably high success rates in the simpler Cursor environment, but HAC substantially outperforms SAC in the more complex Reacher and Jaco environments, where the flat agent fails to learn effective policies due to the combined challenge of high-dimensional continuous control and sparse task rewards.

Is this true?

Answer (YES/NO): NO